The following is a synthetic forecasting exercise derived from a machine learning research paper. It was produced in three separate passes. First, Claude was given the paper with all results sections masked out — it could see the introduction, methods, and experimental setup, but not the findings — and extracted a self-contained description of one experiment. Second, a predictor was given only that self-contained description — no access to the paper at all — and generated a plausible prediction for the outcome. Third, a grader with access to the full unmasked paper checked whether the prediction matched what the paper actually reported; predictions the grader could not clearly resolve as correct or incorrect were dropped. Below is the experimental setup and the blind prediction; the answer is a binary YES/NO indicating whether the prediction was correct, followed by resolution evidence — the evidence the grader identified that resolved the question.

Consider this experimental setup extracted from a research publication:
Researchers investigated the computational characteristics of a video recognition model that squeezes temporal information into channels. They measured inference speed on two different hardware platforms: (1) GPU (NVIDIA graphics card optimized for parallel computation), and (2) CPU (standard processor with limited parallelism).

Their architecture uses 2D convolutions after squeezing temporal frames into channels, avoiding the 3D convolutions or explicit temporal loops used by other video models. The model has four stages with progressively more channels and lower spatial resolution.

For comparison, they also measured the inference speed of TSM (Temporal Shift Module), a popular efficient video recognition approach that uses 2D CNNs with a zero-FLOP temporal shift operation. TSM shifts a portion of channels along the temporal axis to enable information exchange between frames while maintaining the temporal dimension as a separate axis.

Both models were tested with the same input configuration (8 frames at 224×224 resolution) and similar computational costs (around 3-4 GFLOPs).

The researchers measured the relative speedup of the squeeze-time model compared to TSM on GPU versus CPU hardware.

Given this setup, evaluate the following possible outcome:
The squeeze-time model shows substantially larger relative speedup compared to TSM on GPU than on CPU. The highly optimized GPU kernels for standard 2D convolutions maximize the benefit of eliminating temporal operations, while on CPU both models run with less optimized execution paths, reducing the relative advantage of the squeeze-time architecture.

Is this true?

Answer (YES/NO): YES